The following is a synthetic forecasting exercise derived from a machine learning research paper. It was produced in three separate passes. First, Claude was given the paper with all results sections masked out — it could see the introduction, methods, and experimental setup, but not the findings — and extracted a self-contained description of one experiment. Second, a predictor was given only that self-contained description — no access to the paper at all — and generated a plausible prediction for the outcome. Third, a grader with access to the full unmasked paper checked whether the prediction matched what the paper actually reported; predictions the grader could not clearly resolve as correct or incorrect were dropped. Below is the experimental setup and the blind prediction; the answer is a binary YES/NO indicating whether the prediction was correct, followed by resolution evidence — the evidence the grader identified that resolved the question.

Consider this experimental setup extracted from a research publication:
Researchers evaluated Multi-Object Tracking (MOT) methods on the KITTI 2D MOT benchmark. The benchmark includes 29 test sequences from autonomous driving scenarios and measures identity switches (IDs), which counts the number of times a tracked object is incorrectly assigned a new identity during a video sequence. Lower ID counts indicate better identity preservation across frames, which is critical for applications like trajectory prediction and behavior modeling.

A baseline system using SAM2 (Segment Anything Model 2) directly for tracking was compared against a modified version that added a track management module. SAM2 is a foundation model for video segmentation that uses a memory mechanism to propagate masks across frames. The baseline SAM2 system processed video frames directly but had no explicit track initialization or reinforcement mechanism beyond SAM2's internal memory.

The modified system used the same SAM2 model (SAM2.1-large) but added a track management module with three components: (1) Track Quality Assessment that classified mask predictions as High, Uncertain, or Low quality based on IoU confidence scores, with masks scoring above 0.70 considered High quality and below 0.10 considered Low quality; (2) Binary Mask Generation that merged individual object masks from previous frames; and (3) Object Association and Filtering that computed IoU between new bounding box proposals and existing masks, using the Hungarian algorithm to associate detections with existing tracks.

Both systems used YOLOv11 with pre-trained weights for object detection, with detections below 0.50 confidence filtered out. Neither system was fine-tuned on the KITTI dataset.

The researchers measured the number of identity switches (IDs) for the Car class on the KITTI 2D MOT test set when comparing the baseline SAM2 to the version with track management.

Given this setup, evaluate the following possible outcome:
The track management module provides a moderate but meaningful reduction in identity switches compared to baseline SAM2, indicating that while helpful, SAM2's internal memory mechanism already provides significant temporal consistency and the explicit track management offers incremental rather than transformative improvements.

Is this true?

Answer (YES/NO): NO